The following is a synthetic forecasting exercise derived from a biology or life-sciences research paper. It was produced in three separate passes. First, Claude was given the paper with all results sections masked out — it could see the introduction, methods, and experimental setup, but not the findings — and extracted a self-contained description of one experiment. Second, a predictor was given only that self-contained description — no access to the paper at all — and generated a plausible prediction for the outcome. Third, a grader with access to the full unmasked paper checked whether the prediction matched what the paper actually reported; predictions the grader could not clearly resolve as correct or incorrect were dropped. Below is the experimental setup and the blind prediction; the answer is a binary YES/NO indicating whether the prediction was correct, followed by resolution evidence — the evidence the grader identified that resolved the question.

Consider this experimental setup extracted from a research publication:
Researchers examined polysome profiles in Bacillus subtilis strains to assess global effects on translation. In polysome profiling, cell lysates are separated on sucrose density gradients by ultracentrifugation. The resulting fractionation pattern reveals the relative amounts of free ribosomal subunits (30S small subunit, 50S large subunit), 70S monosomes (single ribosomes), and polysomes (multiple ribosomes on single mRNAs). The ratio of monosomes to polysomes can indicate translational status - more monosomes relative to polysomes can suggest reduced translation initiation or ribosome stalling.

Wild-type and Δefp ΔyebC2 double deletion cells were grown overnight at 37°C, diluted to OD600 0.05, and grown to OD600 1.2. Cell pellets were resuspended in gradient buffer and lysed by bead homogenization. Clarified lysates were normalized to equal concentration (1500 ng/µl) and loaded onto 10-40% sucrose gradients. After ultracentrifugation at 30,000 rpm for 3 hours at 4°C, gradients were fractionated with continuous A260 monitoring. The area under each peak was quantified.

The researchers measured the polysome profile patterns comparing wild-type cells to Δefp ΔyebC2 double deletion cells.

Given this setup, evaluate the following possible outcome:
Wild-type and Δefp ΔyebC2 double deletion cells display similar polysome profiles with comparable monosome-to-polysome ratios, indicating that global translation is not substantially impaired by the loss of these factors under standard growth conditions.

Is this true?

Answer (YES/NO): NO